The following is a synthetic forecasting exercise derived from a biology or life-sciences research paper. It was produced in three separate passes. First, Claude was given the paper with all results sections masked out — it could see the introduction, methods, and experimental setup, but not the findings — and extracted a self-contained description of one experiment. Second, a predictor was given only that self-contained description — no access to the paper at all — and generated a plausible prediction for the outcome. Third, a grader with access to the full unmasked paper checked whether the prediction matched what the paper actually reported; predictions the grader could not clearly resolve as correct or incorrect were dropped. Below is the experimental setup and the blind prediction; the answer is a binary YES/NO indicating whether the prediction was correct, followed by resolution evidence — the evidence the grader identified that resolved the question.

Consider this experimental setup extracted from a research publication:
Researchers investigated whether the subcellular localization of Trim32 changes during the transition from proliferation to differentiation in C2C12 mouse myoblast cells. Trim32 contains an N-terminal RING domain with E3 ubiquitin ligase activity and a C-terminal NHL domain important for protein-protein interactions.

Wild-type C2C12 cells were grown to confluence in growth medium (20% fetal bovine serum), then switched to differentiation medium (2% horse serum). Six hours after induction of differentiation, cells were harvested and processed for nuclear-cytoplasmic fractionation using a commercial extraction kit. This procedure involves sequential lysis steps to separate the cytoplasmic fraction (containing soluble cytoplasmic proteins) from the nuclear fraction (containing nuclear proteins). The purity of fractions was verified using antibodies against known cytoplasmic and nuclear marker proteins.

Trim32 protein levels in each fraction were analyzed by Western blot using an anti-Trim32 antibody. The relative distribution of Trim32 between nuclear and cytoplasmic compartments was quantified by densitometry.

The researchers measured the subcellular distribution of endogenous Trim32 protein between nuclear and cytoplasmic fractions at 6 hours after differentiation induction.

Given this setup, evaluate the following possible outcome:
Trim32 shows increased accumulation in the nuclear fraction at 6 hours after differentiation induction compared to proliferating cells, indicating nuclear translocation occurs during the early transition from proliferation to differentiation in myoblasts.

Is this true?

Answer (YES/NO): NO